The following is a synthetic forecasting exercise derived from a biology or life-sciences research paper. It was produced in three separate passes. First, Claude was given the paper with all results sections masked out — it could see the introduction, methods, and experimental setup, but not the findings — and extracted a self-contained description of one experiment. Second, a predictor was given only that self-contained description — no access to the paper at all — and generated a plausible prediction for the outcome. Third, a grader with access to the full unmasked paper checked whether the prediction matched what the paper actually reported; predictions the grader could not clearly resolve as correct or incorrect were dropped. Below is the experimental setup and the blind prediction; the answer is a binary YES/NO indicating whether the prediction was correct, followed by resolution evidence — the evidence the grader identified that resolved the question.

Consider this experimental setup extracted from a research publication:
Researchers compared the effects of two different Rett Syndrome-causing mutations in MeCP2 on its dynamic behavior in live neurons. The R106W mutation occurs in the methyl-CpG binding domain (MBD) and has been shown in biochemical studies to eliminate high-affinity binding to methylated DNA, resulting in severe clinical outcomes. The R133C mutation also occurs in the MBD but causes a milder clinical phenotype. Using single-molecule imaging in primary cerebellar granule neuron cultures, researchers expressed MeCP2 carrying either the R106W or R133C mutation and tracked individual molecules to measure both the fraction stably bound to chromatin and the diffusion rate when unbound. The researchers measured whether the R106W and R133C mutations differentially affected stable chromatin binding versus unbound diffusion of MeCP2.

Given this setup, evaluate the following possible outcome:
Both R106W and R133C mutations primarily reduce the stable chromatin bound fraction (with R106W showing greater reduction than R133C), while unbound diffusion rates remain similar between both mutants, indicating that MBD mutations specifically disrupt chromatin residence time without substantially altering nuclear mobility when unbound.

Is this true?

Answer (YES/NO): NO